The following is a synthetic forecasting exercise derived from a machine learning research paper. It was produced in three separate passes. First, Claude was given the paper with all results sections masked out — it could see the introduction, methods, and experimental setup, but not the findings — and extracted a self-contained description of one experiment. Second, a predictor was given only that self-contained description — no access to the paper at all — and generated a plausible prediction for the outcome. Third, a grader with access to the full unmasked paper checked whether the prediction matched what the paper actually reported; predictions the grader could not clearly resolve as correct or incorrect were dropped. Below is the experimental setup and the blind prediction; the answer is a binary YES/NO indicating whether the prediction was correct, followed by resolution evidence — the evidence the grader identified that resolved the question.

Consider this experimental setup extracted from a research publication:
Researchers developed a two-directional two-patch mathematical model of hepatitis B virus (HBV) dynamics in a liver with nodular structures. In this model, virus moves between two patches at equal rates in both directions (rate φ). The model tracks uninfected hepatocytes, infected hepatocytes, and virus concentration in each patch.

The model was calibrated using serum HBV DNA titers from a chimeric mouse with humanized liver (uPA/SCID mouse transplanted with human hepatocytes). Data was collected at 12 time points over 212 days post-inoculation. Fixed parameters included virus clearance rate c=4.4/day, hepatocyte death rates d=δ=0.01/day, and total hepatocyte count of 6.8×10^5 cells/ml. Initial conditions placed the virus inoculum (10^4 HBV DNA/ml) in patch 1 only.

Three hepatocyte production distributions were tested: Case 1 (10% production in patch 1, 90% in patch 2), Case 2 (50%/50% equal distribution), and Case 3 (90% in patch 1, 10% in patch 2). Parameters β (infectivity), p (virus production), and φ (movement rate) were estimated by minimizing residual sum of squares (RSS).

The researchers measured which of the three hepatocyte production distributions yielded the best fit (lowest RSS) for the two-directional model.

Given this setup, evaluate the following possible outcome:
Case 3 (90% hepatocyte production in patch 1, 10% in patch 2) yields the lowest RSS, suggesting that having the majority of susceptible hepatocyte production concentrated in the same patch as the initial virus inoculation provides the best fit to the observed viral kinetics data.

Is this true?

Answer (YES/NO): NO